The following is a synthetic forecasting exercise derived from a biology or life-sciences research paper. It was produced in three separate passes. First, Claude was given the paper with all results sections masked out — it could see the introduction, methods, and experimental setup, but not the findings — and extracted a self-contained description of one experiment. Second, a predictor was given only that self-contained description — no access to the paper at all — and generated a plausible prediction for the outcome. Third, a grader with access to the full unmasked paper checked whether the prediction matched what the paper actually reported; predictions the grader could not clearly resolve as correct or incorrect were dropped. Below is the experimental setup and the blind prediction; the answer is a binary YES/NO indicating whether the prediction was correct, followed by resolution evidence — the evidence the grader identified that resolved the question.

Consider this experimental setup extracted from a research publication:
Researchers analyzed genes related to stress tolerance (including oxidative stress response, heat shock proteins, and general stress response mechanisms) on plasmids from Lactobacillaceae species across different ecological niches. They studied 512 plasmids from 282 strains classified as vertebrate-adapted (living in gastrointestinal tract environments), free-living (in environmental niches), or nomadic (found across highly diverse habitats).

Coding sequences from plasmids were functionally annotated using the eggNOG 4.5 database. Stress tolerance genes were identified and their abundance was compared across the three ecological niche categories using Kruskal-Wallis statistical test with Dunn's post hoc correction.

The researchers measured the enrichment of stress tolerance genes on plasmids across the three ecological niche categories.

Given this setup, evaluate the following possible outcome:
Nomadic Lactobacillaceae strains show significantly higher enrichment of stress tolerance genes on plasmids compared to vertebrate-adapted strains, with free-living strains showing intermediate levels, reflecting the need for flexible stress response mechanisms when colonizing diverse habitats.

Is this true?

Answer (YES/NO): NO